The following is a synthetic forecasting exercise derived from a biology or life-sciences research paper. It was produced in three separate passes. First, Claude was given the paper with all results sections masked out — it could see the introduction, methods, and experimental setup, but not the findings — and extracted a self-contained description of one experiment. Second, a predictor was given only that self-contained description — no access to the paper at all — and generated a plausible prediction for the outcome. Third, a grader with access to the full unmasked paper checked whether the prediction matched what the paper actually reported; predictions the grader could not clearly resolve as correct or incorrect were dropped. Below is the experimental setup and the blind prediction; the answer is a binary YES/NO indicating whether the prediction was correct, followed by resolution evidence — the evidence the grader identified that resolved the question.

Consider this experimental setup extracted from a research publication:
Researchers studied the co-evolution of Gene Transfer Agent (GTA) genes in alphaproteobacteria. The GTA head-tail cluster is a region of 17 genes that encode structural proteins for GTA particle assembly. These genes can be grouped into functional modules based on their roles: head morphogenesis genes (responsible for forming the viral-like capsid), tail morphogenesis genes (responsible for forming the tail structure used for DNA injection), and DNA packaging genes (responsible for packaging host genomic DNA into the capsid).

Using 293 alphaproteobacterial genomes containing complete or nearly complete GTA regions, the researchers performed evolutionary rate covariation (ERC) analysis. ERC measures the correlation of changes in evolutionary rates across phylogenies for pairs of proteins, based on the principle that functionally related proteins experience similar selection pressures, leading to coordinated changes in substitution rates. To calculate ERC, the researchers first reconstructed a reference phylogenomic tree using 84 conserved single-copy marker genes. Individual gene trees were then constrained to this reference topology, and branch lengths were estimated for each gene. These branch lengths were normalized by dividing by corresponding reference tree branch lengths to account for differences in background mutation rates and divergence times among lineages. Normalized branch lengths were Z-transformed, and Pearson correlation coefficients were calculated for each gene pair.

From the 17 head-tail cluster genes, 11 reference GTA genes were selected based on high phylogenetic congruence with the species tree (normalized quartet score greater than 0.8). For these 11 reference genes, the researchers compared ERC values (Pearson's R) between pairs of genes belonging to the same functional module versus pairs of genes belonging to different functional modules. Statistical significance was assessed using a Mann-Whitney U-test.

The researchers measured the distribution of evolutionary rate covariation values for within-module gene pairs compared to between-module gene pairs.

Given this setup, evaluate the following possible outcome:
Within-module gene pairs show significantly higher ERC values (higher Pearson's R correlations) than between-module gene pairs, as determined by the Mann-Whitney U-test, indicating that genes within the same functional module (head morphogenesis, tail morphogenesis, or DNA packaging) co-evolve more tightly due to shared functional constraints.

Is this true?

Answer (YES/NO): YES